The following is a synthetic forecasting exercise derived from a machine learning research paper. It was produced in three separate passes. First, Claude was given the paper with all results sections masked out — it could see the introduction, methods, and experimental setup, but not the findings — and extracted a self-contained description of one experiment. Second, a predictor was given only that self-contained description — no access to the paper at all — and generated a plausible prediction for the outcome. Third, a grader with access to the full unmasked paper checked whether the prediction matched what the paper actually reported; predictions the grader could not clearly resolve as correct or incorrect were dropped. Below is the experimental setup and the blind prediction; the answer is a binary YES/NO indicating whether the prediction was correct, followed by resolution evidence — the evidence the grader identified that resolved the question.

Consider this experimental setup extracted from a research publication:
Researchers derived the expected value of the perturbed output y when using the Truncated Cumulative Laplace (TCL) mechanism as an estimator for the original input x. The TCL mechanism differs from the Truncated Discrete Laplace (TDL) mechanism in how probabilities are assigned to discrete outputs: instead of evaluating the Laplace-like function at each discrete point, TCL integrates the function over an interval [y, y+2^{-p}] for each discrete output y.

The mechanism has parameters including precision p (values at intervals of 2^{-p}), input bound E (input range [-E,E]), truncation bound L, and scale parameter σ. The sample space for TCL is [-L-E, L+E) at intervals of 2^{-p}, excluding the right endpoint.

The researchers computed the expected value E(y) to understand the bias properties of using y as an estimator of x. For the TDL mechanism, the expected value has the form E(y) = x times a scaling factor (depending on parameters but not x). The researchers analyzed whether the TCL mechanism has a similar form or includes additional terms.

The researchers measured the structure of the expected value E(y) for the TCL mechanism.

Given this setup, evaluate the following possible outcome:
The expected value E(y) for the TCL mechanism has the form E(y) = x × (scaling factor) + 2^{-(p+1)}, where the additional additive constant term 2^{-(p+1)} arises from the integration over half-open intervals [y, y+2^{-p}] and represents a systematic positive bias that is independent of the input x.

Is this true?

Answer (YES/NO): NO